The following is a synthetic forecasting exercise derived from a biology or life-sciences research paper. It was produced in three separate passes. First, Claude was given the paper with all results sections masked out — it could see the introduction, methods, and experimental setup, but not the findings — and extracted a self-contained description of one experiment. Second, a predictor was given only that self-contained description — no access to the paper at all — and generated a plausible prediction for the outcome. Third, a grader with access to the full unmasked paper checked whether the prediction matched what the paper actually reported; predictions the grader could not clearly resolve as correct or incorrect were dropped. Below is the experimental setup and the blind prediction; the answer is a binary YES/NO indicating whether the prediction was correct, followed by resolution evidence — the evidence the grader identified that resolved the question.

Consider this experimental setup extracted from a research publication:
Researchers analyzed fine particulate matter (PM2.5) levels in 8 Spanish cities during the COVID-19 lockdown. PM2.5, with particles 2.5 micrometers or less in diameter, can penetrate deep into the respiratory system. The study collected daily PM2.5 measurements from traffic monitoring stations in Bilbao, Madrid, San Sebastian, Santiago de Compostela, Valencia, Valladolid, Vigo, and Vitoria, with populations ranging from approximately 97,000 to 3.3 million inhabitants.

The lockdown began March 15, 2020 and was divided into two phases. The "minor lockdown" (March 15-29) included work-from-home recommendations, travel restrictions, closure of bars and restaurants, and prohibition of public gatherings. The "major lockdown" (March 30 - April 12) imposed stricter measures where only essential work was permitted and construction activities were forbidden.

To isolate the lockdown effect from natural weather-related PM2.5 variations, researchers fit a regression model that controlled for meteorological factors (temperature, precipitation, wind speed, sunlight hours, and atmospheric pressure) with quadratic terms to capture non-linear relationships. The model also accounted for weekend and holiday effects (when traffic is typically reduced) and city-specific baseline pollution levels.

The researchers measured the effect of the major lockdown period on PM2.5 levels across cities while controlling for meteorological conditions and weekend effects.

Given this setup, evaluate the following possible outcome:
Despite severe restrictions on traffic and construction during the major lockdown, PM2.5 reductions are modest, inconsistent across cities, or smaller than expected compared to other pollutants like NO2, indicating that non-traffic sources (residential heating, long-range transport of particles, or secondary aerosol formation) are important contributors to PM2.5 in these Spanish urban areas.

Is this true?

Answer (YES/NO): YES